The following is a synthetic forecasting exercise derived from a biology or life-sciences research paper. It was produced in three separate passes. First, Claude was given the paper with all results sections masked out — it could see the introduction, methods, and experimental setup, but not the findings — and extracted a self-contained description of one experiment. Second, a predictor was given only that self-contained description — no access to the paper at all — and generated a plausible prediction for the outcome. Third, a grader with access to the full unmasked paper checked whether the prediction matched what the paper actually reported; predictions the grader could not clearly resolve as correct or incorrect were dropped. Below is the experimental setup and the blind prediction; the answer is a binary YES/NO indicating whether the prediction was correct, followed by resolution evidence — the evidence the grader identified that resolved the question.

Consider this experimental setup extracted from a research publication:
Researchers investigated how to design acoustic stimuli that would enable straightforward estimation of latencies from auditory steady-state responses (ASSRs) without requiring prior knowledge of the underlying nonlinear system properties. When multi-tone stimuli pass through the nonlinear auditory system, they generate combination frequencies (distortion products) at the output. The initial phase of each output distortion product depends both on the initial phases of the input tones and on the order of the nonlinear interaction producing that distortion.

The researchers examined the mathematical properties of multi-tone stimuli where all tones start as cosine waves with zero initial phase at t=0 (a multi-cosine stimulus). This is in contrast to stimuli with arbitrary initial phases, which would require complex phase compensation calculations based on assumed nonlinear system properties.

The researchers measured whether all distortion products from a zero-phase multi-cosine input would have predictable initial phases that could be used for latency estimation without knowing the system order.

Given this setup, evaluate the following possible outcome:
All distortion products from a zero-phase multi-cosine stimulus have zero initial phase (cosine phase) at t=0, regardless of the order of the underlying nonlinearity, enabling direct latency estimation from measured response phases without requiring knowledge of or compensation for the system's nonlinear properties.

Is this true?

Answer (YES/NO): YES